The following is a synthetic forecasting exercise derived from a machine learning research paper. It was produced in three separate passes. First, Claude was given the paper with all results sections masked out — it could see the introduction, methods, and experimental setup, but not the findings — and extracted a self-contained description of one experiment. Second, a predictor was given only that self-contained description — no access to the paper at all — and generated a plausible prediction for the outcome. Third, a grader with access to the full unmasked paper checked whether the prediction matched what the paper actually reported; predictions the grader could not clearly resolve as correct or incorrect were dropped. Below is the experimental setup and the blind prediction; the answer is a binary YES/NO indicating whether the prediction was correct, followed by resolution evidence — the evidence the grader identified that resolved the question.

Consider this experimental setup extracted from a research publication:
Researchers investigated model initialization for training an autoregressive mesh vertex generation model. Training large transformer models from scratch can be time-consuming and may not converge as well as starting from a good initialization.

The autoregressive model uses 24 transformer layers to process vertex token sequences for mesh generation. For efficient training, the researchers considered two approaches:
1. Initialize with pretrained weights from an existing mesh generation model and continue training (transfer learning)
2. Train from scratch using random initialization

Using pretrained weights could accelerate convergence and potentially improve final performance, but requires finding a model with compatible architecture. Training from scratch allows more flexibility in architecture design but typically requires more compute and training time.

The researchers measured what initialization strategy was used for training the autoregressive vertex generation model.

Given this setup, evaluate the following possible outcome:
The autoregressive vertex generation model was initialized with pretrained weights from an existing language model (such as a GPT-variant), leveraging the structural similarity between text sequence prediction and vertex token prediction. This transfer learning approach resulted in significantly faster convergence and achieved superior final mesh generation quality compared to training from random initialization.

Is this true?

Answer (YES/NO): NO